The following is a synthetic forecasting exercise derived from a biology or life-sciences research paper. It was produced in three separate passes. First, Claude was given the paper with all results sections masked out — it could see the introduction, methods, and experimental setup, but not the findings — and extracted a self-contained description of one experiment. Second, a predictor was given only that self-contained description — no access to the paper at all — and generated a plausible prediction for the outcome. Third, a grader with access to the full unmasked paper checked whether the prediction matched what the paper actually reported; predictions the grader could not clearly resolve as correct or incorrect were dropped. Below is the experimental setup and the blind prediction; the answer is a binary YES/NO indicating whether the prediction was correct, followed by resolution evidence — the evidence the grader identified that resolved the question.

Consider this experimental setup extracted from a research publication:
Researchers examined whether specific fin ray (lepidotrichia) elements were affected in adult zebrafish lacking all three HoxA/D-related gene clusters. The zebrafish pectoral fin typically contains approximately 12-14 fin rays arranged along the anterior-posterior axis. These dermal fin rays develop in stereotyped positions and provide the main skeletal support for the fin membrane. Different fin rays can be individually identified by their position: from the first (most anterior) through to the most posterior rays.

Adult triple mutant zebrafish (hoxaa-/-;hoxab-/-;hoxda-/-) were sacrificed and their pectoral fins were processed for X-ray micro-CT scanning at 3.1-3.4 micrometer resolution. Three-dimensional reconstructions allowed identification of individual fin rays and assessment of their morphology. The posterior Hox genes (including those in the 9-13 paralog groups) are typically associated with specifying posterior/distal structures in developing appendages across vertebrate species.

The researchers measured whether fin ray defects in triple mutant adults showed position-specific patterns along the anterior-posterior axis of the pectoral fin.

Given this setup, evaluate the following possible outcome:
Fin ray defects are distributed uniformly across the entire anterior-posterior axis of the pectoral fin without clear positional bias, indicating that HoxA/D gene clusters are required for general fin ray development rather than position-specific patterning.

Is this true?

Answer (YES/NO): NO